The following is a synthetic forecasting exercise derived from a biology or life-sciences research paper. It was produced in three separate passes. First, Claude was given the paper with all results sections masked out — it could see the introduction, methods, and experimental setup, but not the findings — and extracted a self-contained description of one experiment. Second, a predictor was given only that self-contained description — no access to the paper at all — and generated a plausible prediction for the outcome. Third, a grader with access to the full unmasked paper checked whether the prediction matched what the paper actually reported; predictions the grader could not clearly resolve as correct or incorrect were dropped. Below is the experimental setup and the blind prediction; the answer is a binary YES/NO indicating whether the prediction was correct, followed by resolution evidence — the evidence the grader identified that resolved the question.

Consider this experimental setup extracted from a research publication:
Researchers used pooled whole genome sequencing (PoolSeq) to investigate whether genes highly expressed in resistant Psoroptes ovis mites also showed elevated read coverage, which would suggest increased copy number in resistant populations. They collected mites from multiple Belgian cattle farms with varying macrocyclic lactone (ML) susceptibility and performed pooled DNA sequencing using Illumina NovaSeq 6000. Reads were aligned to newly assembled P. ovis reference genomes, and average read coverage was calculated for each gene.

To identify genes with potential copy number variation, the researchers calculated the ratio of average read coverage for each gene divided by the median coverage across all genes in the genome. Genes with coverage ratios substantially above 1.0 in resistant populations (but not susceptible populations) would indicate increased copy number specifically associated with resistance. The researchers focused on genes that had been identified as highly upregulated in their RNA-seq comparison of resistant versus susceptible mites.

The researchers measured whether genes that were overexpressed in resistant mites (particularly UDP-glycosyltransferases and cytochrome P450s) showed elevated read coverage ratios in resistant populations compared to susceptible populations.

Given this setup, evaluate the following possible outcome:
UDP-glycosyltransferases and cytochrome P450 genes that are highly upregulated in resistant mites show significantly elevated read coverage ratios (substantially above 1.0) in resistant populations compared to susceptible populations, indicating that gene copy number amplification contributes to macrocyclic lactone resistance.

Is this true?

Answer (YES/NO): YES